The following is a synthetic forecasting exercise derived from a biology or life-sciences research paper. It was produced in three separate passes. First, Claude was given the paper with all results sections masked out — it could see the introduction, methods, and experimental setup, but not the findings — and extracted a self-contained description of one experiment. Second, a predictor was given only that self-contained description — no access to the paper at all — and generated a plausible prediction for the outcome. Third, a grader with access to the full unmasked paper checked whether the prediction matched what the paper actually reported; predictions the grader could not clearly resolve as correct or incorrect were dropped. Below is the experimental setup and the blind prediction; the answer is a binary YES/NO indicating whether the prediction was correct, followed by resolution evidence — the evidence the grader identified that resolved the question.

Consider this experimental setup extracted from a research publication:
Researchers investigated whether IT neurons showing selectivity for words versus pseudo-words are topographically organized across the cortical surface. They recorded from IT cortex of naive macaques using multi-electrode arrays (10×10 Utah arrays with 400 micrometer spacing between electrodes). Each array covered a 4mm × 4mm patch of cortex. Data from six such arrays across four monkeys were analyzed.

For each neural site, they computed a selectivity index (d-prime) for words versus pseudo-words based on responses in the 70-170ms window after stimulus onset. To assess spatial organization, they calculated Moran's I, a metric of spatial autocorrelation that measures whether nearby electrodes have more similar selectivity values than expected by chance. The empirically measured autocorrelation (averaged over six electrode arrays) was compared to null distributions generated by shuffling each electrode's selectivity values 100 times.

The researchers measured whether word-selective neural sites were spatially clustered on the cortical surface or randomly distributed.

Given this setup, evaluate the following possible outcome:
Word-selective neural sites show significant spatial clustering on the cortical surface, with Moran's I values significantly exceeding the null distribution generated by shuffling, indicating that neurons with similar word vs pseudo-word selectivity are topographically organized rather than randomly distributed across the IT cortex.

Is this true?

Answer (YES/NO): NO